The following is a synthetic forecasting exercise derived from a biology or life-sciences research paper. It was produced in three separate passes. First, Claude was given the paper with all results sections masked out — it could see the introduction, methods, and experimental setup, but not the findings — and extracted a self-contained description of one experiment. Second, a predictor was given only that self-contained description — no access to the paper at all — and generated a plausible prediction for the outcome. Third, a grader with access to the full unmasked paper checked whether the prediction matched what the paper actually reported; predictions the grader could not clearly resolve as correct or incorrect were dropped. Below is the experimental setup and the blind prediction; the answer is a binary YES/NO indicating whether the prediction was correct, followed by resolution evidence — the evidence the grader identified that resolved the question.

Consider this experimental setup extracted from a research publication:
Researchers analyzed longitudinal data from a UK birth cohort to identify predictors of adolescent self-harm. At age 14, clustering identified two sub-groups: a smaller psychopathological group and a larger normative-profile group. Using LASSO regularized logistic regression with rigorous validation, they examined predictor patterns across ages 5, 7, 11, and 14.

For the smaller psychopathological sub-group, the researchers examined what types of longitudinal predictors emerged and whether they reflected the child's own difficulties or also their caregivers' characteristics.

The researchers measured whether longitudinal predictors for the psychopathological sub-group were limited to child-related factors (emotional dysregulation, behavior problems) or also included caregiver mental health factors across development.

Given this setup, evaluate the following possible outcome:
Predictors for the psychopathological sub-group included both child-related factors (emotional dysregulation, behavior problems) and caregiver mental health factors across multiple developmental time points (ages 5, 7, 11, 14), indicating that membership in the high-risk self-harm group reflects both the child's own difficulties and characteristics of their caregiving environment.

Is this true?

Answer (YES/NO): YES